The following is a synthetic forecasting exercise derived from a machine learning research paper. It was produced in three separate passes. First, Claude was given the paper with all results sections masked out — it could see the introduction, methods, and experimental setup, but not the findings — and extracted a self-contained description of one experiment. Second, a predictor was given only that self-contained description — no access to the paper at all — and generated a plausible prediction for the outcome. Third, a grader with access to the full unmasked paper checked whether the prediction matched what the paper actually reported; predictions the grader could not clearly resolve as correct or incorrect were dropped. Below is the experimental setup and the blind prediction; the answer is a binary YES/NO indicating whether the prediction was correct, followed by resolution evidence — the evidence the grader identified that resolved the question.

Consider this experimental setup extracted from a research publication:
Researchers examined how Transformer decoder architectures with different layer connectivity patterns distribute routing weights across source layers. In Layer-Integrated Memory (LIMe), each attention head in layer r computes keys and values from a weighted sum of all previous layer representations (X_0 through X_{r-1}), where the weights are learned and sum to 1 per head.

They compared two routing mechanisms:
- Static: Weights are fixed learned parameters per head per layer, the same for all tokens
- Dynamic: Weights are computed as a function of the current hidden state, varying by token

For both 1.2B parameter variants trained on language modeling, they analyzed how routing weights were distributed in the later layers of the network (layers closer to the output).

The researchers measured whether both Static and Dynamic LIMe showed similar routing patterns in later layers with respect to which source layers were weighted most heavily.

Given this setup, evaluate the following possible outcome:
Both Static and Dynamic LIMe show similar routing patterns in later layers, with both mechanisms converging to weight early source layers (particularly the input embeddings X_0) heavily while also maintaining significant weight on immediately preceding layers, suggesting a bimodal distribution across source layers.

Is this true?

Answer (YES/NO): NO